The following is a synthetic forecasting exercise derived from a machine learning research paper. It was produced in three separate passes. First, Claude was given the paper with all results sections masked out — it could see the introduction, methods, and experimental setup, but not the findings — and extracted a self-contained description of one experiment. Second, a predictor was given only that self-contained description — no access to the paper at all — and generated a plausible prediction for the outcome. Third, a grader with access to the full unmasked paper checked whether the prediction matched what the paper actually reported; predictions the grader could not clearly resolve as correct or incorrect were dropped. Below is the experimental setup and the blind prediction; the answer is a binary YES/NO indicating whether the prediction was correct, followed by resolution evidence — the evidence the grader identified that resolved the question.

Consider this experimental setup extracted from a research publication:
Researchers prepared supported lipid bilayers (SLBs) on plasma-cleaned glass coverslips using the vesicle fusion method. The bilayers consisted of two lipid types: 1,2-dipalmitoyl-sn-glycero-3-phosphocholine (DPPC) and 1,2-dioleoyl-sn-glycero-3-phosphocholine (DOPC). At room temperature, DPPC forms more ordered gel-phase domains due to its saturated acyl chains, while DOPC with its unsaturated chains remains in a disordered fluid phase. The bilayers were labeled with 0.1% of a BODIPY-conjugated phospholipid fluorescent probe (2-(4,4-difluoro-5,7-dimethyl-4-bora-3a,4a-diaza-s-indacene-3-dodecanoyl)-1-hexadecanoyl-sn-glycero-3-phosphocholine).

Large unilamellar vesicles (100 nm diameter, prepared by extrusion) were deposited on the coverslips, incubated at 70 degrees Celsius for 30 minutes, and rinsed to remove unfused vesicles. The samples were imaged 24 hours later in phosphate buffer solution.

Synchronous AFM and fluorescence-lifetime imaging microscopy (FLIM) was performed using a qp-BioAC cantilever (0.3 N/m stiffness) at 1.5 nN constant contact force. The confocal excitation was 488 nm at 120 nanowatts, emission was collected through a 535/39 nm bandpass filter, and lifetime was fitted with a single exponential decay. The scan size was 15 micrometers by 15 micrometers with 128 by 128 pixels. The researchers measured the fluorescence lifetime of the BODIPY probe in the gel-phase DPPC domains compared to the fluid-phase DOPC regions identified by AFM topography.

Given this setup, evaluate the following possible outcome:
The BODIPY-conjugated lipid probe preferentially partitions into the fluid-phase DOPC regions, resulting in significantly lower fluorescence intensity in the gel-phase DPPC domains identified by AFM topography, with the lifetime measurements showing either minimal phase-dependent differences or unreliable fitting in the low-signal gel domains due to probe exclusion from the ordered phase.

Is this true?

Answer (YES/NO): NO